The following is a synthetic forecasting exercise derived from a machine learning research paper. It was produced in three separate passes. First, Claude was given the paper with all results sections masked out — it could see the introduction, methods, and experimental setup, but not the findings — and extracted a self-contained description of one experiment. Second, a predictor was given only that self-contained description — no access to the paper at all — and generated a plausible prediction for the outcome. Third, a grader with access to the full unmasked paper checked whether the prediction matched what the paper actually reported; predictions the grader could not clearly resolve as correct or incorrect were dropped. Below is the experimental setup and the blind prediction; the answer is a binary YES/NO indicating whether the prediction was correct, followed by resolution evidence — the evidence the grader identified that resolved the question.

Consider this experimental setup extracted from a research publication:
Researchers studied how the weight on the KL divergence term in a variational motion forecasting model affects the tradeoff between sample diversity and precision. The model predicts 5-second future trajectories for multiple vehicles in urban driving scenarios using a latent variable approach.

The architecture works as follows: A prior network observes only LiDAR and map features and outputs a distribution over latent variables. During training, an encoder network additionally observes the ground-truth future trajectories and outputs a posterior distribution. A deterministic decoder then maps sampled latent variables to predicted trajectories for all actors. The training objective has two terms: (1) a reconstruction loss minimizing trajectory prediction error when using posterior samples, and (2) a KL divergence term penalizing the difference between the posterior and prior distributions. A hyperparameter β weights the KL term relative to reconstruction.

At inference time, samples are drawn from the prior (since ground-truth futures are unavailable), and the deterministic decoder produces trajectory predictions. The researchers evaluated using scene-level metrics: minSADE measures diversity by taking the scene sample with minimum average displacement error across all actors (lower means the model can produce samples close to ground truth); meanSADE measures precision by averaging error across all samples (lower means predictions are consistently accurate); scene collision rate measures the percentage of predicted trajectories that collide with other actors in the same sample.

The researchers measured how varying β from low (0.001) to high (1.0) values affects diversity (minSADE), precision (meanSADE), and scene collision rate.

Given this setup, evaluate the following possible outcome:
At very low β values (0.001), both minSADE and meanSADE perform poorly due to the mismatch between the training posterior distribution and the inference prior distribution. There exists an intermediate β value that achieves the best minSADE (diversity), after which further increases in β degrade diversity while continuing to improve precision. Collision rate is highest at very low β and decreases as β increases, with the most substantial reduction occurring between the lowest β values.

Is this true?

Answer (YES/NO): NO